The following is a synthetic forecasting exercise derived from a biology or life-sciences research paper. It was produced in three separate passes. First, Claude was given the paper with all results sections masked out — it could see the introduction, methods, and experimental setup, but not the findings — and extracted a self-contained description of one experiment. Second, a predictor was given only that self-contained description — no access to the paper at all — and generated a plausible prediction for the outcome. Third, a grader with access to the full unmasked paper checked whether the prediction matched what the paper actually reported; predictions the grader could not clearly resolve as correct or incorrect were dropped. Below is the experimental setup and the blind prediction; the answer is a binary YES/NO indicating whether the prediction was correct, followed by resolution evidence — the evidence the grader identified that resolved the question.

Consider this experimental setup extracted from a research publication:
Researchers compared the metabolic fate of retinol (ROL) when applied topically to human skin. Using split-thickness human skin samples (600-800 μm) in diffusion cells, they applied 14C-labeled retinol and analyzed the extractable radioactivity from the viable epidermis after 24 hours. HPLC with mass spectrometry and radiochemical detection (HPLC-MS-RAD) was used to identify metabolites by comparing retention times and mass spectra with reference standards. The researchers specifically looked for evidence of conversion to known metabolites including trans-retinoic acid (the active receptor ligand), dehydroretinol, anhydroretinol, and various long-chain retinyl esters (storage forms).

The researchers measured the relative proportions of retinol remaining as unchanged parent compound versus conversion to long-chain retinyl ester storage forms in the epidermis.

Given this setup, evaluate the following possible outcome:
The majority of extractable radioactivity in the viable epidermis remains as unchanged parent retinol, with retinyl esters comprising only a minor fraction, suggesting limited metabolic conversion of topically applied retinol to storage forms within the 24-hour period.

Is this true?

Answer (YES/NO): NO